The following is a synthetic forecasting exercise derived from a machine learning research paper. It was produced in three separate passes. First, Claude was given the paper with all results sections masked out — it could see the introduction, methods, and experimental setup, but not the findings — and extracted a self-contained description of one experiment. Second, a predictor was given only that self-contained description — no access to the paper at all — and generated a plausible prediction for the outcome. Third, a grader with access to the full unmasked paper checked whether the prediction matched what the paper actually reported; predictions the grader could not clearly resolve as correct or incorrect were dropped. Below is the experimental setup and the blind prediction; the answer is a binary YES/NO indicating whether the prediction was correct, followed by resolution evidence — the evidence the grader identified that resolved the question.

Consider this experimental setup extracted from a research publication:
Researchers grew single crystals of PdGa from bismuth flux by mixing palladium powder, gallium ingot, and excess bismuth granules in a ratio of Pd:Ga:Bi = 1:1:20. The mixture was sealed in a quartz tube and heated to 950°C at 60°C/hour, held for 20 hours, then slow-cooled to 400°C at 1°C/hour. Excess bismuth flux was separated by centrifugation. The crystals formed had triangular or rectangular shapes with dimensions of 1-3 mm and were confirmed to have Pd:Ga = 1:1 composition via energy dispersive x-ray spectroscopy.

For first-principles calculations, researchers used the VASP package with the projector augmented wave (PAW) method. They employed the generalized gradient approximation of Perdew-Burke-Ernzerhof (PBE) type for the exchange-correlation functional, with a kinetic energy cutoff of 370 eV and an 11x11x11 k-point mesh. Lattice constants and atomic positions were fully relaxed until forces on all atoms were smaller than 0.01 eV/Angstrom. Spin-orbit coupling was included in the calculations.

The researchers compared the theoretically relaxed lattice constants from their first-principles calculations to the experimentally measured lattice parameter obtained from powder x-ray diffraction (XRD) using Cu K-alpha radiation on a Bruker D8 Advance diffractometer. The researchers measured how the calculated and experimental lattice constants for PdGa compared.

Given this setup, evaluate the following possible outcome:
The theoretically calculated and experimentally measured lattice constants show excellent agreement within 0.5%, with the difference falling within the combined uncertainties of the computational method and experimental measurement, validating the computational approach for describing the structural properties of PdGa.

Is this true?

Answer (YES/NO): NO